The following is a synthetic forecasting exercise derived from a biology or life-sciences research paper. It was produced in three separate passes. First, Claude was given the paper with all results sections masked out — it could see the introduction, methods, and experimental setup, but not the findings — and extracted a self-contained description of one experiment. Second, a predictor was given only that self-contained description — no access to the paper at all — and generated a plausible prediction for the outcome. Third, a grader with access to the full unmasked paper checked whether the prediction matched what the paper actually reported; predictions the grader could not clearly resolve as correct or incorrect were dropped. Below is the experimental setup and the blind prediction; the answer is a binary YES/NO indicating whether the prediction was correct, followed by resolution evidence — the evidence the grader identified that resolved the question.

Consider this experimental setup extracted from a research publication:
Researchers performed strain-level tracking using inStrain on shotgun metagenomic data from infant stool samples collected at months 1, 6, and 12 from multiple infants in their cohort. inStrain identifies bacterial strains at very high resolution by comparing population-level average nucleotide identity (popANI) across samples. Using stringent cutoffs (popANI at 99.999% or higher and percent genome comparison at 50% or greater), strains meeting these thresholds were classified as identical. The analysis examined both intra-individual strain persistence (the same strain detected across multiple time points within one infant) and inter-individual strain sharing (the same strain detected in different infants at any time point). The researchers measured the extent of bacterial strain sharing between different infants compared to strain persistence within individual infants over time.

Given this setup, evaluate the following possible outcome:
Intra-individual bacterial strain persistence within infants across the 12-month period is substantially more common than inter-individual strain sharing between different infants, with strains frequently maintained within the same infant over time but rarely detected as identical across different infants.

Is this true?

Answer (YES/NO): NO